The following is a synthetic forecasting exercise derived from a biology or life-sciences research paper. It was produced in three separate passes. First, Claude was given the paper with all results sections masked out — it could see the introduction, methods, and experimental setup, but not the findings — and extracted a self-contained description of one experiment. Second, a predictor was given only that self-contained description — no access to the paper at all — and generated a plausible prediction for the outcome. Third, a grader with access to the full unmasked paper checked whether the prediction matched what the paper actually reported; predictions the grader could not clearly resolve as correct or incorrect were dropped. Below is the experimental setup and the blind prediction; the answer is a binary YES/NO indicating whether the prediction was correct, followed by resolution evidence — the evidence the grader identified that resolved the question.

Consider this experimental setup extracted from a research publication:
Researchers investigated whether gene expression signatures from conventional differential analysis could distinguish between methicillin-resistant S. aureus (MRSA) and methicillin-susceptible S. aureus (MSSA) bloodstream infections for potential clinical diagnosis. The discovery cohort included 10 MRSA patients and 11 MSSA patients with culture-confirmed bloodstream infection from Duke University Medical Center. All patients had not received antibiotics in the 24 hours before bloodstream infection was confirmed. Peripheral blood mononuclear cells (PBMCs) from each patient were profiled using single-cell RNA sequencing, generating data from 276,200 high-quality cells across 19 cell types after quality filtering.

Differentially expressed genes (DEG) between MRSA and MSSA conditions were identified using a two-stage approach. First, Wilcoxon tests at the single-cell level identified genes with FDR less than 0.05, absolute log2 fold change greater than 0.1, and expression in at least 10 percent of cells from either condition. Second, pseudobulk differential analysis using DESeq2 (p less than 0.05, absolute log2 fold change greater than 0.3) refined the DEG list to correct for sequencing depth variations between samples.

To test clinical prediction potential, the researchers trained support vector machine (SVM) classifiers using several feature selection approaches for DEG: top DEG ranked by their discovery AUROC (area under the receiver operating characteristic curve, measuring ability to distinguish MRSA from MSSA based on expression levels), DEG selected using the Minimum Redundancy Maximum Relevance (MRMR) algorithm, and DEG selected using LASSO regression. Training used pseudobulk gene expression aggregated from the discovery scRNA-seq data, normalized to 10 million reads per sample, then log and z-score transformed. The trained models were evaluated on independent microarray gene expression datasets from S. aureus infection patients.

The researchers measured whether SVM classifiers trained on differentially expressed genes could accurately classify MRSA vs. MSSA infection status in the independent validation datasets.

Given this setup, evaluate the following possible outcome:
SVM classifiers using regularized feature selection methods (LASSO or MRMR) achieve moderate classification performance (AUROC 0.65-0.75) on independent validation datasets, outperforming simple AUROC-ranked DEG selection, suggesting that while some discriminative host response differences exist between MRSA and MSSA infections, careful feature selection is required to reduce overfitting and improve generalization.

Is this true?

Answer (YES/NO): NO